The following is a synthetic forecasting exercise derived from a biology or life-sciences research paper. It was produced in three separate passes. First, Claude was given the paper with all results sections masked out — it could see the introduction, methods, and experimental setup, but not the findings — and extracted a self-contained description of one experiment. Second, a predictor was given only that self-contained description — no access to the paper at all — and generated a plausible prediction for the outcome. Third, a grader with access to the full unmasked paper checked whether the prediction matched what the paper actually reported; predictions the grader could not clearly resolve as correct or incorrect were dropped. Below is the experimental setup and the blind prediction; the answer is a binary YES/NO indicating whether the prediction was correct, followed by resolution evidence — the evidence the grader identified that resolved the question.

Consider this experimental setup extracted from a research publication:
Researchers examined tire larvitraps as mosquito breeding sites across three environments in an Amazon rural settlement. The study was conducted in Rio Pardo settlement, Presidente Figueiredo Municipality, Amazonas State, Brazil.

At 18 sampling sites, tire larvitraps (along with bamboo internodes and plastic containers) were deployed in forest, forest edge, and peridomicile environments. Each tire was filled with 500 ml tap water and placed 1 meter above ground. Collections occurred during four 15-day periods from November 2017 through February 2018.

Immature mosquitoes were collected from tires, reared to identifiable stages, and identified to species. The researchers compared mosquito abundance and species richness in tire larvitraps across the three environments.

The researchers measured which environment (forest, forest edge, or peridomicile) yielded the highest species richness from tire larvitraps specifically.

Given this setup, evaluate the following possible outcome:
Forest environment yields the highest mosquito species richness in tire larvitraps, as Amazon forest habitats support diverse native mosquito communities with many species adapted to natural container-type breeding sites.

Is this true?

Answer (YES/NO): NO